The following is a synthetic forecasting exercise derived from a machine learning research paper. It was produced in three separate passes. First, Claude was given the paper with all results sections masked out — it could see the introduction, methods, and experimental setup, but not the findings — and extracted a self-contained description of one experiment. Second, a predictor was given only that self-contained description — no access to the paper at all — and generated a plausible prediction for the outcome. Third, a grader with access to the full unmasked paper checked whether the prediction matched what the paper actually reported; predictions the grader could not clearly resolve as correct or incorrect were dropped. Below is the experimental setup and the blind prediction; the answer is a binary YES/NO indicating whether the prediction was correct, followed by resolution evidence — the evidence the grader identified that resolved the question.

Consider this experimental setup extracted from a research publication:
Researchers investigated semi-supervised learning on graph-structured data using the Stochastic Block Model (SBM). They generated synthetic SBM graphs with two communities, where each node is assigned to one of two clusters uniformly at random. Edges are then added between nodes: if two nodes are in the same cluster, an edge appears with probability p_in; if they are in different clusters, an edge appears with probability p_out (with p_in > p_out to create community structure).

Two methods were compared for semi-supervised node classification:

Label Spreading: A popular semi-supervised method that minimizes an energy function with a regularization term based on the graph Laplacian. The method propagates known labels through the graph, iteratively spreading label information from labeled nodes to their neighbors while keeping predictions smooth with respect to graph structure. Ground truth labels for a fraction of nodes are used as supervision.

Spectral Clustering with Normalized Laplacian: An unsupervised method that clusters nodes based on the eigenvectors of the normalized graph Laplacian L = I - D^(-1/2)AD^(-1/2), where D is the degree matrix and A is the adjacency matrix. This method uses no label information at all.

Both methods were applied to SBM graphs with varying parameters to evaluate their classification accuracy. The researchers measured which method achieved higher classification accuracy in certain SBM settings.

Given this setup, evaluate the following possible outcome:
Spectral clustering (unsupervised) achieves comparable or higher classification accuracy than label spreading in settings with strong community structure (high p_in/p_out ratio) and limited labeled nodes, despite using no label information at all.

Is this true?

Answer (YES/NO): YES